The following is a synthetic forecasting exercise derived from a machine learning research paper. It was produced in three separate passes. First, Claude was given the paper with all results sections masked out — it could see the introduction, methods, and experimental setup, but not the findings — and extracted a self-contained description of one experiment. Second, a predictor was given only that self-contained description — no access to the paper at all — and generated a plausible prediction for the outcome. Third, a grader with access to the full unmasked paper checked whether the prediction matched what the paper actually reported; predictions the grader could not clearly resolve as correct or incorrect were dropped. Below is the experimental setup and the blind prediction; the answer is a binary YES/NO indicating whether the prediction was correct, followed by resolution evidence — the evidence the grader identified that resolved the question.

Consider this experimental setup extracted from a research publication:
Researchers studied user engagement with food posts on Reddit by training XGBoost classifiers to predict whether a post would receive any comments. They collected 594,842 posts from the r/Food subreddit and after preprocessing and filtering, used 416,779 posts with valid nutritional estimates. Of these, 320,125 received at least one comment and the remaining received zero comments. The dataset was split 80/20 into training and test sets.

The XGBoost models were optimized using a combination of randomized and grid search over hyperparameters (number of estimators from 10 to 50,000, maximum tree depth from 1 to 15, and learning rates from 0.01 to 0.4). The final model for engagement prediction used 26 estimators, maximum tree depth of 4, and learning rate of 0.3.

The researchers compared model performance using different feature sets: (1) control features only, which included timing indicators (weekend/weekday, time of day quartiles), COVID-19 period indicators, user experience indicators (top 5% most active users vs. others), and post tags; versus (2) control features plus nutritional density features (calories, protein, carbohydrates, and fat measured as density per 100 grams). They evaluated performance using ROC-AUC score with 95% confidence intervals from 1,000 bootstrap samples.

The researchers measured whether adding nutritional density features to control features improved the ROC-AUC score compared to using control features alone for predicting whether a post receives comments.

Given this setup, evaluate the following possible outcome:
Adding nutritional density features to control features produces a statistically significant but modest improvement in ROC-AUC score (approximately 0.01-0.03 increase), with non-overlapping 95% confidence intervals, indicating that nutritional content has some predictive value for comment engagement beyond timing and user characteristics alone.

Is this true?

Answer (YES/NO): NO